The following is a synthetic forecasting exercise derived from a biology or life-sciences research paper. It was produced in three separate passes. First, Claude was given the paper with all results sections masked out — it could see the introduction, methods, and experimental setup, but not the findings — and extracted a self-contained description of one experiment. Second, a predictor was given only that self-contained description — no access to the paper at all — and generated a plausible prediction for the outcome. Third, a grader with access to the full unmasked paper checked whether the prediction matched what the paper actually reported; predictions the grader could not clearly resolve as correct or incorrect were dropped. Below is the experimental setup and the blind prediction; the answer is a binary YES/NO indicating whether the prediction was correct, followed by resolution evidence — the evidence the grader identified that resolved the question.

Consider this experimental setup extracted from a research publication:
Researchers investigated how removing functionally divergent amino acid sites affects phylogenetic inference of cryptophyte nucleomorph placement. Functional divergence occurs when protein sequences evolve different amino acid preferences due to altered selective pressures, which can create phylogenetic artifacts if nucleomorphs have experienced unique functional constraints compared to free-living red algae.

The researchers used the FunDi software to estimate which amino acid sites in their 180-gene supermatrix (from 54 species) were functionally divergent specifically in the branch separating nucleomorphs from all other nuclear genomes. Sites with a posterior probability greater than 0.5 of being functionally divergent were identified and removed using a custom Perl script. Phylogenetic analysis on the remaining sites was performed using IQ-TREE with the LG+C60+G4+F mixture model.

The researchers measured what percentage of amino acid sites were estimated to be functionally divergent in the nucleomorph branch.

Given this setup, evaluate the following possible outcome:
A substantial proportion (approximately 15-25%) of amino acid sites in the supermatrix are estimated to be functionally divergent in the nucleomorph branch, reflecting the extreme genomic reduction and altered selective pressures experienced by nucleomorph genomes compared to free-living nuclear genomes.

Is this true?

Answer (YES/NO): NO